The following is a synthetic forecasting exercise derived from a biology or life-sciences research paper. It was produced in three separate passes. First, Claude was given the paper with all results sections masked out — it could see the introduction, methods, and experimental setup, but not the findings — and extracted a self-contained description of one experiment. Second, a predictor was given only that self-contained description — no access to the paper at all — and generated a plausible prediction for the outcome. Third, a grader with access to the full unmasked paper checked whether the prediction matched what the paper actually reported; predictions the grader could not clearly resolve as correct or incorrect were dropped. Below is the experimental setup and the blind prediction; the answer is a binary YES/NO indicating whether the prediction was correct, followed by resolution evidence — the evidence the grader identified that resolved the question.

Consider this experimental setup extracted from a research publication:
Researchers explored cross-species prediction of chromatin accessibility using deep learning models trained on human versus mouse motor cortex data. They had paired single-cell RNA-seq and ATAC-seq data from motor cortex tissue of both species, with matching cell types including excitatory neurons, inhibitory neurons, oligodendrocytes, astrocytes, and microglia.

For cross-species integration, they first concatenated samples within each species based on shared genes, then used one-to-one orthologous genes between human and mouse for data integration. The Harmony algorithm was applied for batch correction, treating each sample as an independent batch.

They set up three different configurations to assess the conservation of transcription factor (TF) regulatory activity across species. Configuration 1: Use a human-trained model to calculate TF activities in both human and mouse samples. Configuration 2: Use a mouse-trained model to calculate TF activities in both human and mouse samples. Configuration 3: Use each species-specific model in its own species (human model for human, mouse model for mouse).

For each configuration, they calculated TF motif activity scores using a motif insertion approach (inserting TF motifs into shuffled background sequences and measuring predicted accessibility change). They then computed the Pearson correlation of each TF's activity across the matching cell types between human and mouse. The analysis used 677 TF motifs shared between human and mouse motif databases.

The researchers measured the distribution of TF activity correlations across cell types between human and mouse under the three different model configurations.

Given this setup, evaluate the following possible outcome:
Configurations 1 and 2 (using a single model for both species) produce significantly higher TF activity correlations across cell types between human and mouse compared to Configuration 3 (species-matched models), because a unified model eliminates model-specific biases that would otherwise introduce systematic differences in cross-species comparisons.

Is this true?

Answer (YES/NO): YES